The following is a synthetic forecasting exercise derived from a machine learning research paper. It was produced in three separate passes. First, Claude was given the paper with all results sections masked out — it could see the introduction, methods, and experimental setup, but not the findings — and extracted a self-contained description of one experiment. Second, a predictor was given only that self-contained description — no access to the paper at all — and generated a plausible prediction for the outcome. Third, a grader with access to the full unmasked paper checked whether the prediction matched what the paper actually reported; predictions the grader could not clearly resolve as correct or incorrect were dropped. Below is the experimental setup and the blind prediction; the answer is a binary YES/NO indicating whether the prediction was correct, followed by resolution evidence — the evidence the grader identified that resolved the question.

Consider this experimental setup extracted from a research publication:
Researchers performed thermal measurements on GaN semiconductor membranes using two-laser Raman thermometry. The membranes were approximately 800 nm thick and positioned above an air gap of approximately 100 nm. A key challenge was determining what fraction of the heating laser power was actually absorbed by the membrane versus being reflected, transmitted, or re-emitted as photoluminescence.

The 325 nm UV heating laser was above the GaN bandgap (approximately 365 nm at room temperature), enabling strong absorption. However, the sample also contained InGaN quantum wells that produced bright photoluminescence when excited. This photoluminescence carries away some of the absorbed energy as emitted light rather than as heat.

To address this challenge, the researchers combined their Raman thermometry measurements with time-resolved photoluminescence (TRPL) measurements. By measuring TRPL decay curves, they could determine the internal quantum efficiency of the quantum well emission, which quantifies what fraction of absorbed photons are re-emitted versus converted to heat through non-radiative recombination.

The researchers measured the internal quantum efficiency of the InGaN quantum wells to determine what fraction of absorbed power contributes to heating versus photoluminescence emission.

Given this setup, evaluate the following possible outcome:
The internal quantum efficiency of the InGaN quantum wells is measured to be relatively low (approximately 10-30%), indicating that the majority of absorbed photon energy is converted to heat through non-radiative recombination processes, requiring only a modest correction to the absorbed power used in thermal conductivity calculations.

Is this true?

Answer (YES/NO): NO